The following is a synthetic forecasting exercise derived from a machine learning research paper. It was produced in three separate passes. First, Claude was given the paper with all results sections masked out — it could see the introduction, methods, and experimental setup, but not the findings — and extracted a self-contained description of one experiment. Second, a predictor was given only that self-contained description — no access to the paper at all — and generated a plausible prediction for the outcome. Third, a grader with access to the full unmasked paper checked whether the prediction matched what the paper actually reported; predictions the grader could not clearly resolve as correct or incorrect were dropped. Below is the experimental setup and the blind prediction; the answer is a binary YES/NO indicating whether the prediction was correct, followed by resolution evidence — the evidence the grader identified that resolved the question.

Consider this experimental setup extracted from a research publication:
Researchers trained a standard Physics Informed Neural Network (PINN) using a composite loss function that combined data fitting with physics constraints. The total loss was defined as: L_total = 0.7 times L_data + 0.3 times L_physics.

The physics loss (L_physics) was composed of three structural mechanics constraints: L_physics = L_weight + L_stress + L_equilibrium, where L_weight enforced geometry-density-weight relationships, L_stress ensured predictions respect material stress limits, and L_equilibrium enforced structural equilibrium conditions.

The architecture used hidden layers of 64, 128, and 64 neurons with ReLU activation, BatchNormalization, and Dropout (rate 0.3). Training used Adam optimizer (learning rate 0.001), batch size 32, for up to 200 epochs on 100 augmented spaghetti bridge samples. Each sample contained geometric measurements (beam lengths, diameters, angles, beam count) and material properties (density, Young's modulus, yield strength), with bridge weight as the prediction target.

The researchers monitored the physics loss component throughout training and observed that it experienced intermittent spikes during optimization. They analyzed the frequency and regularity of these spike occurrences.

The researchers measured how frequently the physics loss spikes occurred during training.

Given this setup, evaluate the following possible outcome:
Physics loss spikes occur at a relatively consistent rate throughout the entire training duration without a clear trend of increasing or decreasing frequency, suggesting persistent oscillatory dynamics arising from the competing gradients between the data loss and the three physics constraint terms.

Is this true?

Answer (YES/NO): YES